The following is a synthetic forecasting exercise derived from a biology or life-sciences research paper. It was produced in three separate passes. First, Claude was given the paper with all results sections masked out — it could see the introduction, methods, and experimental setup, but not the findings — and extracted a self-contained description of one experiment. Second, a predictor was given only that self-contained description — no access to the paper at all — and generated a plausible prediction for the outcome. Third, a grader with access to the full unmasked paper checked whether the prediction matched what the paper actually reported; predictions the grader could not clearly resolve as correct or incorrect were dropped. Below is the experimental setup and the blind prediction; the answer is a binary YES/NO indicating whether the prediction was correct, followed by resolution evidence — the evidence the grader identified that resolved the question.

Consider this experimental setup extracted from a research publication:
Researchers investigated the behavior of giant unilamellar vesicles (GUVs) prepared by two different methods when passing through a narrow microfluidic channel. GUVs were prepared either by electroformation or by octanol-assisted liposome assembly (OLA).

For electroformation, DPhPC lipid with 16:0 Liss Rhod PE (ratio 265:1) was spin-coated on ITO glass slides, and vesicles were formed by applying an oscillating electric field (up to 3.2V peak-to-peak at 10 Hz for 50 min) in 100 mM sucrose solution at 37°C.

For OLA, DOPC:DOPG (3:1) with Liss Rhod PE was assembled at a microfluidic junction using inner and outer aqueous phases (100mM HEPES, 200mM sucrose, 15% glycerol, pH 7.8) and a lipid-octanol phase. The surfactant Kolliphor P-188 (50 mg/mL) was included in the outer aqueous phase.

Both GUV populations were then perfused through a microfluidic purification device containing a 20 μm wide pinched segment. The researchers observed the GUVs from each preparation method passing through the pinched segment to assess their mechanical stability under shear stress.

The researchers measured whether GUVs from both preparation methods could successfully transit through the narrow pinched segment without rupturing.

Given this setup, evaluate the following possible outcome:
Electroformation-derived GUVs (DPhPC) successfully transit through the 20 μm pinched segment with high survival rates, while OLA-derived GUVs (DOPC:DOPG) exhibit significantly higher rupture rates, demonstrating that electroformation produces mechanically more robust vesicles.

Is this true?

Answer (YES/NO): NO